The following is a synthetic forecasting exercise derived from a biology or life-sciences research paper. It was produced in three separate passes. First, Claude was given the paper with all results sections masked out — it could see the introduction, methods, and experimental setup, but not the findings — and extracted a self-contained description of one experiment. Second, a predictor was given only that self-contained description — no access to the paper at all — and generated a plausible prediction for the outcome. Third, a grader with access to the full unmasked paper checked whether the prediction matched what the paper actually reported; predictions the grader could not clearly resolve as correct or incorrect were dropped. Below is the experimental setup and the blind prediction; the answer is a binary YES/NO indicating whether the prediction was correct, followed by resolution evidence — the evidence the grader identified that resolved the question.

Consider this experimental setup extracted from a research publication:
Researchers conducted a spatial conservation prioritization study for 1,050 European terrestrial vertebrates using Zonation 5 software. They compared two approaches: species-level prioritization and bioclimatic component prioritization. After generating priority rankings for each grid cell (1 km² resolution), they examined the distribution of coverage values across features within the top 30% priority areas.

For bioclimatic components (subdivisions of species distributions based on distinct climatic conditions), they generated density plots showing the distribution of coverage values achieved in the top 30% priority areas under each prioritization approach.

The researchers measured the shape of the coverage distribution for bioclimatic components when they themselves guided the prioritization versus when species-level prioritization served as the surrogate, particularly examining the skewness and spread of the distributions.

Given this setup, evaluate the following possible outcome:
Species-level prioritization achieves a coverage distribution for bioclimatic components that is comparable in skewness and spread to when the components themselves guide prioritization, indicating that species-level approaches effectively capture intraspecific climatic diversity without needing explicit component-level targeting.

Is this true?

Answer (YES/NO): NO